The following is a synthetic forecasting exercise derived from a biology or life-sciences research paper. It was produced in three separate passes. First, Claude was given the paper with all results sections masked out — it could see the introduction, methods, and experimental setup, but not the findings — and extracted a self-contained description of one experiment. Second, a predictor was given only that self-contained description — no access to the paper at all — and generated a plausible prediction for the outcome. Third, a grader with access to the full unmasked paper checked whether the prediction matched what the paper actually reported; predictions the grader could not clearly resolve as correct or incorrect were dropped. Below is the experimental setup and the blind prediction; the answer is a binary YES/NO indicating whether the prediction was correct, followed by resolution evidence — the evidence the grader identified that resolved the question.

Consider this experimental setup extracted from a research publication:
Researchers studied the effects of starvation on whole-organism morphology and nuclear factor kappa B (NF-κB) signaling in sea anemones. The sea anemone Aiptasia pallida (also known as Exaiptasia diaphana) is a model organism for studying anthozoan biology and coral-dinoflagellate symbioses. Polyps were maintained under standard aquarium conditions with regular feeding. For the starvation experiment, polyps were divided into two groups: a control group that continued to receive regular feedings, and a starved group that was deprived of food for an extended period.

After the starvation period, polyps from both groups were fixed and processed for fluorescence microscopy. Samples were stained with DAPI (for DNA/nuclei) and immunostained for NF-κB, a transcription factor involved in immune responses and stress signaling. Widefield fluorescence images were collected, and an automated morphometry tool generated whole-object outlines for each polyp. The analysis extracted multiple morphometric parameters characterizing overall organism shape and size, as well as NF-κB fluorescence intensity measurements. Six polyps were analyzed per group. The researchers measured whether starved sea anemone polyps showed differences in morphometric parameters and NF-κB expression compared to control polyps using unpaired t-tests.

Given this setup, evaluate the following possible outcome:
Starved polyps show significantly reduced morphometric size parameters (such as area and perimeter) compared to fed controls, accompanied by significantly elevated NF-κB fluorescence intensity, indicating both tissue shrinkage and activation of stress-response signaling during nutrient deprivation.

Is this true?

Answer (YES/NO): NO